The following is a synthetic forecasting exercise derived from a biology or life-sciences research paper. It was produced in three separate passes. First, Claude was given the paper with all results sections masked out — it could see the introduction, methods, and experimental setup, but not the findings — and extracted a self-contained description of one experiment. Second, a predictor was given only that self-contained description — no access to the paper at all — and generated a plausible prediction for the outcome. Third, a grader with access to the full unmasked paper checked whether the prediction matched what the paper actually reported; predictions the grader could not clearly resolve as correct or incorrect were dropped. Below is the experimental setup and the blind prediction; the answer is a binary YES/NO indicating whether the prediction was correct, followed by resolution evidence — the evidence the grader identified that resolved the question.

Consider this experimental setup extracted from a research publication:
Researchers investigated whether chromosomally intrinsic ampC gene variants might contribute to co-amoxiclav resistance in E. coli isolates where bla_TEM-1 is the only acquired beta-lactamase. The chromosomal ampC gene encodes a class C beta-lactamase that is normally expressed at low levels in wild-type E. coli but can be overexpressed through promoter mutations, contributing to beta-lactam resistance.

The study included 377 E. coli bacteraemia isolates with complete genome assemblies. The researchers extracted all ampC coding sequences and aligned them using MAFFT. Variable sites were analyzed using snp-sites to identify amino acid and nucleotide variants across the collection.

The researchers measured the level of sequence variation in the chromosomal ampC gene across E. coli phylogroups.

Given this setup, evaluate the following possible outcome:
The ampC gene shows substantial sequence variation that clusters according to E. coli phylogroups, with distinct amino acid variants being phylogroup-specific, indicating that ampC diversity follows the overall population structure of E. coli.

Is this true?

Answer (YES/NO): YES